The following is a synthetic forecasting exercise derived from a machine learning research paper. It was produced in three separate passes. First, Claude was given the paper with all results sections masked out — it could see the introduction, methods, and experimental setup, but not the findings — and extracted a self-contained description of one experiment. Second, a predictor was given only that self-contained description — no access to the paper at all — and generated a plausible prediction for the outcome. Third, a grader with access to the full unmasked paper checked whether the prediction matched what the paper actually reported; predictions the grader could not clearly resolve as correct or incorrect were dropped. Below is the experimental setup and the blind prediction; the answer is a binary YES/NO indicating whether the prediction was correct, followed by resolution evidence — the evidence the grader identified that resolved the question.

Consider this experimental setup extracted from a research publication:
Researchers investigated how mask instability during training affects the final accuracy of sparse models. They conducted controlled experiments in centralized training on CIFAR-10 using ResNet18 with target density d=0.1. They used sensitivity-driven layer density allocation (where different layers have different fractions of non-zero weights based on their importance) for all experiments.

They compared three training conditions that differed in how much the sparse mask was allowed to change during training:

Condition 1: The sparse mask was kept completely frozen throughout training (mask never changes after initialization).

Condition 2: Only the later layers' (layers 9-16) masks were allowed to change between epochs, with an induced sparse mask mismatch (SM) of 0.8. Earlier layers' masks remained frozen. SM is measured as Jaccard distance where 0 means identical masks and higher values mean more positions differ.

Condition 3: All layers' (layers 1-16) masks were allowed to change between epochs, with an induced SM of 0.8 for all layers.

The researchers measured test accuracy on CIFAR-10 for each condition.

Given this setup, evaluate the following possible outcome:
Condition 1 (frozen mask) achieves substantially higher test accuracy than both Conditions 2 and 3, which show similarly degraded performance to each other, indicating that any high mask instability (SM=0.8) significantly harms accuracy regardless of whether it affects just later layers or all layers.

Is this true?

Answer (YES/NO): NO